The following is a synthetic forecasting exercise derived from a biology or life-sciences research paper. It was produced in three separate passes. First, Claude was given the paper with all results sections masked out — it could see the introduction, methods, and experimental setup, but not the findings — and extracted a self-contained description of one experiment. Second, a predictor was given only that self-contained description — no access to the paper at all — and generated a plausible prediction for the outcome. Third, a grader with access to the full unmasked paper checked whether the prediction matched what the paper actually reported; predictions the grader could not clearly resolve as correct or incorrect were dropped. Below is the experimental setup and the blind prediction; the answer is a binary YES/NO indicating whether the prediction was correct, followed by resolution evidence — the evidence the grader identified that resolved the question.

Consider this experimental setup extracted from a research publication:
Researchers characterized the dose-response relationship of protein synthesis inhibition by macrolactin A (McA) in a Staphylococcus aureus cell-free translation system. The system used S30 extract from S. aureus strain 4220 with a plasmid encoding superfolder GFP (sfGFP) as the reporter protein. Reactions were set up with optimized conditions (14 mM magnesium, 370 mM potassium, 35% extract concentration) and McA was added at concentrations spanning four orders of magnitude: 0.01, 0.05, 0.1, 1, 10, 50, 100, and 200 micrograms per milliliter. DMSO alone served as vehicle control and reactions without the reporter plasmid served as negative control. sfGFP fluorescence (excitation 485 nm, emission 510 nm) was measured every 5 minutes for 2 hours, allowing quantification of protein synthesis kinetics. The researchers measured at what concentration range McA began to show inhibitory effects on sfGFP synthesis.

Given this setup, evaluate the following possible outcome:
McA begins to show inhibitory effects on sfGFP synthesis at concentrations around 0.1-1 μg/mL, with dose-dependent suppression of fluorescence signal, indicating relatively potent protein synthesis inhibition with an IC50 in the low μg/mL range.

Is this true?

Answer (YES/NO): NO